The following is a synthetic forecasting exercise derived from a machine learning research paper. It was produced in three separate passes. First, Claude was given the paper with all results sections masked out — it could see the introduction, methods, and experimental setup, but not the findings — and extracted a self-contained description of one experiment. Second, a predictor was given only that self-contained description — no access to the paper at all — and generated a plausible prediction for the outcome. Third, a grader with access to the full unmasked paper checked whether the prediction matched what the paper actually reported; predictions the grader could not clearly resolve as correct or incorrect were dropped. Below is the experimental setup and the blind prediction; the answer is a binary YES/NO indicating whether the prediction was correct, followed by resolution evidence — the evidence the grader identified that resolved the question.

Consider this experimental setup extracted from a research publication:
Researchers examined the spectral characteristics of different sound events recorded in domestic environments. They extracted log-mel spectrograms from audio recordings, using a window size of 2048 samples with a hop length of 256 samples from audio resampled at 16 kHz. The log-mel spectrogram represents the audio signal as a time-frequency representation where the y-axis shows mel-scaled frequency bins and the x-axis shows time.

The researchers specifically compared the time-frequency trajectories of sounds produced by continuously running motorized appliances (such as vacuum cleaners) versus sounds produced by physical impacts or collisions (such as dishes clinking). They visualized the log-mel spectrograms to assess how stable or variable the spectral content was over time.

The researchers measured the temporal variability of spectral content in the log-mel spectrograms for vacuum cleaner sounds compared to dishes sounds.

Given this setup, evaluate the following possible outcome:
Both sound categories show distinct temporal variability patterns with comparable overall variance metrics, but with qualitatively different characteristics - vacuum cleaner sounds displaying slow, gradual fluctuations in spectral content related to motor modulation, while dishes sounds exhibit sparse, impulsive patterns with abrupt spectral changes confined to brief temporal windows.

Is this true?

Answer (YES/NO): NO